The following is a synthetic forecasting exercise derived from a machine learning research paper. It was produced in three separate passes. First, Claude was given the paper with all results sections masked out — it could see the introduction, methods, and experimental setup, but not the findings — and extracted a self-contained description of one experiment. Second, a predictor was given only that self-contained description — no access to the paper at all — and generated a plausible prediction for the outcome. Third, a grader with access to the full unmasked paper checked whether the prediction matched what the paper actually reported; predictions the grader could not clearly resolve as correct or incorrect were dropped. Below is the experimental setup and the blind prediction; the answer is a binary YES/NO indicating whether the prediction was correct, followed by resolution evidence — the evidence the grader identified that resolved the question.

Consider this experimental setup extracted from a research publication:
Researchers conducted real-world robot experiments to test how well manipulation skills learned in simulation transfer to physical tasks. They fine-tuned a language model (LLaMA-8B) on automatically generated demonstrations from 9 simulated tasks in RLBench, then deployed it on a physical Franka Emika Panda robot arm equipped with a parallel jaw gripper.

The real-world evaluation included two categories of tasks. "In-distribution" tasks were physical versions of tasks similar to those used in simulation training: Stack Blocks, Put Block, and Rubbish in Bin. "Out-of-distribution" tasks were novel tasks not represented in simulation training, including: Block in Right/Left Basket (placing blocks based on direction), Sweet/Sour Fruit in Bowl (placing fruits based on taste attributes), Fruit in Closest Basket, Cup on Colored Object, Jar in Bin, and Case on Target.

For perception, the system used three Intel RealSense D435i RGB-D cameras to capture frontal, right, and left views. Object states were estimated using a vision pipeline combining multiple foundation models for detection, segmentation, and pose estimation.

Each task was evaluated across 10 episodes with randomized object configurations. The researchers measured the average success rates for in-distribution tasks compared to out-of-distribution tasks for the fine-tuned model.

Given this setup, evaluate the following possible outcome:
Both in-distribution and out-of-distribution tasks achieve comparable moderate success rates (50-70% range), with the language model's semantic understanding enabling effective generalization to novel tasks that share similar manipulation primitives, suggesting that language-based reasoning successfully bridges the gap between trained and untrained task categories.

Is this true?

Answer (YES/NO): NO